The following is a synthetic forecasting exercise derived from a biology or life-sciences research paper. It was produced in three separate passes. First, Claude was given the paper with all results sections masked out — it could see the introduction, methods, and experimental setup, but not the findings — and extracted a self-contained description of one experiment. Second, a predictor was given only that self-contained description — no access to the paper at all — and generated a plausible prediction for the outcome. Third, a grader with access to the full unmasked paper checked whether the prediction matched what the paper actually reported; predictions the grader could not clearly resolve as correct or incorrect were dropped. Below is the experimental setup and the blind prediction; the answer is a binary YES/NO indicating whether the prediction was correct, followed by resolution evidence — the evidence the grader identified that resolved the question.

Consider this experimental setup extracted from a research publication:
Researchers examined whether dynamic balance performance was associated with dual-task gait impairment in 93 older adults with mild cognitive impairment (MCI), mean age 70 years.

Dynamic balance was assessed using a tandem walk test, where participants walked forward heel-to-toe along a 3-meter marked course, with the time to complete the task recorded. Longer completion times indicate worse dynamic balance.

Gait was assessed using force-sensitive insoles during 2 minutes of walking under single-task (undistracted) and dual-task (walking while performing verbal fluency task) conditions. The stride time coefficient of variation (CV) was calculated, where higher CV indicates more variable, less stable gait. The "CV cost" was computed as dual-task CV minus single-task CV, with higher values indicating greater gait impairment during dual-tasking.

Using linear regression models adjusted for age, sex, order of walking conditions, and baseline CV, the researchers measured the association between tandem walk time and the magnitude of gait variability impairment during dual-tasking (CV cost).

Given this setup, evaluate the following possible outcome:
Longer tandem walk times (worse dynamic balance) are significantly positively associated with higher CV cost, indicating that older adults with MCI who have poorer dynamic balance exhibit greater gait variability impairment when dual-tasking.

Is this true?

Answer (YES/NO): YES